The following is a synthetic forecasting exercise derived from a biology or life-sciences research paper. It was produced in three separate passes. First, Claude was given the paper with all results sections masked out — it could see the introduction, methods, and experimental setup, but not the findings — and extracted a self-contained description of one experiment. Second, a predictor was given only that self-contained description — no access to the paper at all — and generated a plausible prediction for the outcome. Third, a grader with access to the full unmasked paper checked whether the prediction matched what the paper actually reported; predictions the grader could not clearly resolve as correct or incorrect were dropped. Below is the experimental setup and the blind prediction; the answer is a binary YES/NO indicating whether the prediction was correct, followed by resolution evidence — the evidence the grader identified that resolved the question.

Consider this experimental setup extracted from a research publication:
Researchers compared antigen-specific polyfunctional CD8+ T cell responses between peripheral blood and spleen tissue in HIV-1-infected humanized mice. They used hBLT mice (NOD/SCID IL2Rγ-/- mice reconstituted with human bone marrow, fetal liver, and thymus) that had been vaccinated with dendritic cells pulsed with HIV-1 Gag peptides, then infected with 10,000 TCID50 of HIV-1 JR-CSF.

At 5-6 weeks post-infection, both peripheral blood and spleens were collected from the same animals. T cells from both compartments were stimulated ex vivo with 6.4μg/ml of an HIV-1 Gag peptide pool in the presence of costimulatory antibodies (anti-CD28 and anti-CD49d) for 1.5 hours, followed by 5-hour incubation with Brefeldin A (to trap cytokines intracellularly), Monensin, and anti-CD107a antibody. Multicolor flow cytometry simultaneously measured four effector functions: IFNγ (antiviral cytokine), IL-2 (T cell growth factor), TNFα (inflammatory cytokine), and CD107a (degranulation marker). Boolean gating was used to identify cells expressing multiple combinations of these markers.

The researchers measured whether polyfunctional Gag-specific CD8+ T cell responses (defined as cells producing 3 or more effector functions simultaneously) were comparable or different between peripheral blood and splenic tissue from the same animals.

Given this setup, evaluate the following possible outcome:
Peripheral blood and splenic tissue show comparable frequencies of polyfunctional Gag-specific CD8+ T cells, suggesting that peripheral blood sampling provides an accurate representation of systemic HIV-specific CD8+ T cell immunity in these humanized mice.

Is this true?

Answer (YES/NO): NO